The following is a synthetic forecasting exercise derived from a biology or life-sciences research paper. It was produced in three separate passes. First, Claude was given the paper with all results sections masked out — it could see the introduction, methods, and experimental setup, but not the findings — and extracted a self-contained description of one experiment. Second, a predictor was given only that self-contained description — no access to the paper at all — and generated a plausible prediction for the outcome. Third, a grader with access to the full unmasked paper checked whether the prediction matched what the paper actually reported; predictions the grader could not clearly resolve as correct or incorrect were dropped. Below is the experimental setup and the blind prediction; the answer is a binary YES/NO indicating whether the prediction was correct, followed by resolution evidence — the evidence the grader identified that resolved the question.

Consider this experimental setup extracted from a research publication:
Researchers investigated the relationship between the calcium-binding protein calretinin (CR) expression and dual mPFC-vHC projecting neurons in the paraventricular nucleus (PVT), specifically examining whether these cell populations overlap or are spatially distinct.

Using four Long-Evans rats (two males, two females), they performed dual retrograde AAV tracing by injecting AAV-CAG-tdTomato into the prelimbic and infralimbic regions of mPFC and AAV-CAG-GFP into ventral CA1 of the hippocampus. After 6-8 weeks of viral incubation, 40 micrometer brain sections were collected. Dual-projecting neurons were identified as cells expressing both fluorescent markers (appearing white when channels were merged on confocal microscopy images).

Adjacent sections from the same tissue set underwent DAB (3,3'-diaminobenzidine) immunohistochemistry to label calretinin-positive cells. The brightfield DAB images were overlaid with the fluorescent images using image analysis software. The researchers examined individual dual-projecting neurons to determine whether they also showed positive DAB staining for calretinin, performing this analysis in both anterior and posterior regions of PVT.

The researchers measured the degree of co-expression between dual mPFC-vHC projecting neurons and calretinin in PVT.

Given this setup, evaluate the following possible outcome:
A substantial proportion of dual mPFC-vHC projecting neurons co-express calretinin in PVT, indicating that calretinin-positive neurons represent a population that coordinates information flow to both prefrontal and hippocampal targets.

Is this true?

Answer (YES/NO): NO